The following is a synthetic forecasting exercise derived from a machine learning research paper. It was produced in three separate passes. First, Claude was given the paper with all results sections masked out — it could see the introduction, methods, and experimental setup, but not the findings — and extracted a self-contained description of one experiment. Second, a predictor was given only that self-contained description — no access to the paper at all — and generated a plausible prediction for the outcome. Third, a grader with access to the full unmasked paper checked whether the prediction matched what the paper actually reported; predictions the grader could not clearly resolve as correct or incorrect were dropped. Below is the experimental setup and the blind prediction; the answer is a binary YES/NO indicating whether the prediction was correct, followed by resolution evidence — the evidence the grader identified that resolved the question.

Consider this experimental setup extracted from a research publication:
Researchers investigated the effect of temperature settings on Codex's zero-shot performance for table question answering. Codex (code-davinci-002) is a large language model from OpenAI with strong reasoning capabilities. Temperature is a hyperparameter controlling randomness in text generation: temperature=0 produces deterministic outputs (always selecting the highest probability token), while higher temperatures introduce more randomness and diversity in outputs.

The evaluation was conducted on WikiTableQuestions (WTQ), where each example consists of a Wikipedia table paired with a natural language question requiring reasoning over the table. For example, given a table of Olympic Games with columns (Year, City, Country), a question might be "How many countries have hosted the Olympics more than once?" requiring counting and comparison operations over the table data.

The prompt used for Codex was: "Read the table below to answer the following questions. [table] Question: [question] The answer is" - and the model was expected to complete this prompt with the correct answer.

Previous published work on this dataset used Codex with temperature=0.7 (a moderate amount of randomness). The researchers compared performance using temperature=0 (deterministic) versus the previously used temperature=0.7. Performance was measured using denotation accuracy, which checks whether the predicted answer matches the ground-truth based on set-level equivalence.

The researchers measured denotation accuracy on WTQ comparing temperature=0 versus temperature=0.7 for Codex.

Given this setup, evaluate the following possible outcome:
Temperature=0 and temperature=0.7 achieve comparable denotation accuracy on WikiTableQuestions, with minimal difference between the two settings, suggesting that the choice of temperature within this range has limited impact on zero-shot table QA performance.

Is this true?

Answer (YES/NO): NO